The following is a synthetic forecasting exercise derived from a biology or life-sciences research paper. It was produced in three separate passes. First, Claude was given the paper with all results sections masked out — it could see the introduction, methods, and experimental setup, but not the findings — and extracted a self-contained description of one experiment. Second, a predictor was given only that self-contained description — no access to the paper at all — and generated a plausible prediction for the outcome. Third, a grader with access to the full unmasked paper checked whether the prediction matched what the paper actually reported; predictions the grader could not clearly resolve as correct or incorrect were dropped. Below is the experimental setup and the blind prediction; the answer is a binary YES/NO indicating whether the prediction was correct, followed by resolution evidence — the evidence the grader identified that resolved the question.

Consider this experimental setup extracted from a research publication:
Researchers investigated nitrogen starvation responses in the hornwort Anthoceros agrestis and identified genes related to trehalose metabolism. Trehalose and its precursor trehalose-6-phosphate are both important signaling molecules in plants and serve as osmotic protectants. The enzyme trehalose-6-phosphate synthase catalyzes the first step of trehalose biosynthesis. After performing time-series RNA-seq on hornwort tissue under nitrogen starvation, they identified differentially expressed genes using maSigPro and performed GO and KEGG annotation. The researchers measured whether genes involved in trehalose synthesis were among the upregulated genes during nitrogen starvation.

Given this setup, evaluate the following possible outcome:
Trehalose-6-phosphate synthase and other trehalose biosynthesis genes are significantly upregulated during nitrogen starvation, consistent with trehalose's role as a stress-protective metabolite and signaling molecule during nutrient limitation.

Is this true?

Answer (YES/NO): YES